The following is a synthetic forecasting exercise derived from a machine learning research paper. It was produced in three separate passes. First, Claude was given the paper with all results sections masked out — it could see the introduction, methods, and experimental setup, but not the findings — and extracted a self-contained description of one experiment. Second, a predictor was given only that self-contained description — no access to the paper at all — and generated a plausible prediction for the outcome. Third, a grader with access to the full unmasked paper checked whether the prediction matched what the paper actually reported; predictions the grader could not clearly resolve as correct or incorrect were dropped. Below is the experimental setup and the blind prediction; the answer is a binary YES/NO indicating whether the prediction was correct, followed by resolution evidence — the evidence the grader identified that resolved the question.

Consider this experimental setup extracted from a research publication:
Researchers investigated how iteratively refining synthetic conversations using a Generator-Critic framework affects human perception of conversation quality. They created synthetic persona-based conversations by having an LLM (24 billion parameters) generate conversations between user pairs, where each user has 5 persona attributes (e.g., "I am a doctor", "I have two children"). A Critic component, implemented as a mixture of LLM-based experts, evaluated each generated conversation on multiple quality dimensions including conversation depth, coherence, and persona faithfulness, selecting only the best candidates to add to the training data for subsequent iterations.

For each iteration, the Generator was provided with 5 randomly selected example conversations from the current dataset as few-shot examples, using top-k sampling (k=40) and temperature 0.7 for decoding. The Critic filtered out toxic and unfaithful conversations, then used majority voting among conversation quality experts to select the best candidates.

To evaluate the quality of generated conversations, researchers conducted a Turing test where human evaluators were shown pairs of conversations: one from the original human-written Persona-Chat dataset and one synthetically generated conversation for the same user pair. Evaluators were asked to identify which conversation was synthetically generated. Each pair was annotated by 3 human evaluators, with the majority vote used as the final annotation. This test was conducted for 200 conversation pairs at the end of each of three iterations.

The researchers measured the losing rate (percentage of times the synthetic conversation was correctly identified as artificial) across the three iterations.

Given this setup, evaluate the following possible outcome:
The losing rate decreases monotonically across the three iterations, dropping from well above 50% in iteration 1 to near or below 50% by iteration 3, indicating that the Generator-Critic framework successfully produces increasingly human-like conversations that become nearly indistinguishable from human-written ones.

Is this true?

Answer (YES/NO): NO